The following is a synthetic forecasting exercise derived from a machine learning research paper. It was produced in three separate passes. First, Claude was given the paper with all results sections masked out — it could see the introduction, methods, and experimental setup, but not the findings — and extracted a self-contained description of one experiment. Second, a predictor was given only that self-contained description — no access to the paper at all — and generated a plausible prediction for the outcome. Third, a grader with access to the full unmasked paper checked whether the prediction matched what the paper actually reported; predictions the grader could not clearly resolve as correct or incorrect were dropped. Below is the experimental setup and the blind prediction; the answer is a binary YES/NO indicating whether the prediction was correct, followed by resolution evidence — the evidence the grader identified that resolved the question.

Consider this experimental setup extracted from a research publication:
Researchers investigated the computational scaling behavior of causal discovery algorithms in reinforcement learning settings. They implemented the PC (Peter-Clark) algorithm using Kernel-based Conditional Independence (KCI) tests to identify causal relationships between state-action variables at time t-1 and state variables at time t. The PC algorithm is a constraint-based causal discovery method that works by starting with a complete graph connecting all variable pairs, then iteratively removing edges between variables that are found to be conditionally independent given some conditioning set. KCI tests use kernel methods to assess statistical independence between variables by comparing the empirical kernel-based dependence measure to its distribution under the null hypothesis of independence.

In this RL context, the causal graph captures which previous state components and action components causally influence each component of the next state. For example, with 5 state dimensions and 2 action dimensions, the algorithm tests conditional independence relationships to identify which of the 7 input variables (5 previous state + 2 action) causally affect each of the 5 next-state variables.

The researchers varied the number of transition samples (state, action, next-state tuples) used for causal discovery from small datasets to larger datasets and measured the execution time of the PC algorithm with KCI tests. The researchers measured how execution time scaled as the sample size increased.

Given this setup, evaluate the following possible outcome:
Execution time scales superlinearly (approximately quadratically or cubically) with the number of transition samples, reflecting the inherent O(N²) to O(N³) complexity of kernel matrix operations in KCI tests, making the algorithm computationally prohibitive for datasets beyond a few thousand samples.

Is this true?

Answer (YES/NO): NO